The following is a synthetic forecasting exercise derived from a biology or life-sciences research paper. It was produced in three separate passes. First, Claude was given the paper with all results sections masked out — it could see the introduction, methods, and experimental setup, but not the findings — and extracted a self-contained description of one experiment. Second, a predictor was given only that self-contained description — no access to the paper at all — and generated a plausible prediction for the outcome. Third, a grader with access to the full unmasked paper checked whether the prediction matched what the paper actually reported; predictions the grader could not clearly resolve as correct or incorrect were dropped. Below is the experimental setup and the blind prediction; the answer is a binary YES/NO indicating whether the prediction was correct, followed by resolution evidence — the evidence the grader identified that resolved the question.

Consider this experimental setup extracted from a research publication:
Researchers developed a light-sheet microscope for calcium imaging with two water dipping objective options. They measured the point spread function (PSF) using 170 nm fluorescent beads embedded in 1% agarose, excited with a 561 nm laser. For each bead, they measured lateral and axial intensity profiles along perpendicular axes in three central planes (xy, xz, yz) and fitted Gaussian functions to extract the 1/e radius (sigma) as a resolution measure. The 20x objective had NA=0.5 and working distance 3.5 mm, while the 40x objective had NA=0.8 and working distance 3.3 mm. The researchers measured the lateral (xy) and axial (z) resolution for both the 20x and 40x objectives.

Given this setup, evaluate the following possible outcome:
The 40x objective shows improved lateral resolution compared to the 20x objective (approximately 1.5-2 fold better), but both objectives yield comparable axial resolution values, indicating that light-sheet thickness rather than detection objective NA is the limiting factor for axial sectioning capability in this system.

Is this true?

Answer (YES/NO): NO